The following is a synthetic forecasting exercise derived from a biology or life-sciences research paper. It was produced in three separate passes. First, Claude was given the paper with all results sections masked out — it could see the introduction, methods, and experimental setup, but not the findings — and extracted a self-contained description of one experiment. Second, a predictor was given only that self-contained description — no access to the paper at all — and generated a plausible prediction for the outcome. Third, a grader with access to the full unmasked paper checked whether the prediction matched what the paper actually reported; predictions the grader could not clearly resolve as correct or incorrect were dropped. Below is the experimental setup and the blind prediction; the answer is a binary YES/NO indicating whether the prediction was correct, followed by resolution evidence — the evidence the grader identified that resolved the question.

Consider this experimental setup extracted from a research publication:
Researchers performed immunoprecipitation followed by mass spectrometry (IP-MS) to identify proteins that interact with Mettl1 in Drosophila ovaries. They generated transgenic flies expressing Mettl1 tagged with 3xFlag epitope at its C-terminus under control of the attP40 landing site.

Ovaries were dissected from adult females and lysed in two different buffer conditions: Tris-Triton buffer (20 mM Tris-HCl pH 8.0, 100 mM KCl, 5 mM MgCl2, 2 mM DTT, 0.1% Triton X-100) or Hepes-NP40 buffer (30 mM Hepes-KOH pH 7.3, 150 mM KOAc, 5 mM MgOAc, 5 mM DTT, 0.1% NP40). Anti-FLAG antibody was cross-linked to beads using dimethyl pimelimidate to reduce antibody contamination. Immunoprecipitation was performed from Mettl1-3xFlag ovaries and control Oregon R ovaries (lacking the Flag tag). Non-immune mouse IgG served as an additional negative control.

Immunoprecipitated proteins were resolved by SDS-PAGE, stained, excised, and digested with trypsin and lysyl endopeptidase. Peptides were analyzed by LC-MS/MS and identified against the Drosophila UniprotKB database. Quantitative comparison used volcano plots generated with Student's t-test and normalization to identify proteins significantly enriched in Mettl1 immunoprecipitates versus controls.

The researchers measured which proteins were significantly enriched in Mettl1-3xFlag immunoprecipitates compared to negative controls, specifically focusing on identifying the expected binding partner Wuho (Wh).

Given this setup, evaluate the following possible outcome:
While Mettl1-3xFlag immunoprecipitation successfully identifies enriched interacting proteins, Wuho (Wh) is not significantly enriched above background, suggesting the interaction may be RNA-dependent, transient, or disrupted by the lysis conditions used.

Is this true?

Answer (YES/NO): NO